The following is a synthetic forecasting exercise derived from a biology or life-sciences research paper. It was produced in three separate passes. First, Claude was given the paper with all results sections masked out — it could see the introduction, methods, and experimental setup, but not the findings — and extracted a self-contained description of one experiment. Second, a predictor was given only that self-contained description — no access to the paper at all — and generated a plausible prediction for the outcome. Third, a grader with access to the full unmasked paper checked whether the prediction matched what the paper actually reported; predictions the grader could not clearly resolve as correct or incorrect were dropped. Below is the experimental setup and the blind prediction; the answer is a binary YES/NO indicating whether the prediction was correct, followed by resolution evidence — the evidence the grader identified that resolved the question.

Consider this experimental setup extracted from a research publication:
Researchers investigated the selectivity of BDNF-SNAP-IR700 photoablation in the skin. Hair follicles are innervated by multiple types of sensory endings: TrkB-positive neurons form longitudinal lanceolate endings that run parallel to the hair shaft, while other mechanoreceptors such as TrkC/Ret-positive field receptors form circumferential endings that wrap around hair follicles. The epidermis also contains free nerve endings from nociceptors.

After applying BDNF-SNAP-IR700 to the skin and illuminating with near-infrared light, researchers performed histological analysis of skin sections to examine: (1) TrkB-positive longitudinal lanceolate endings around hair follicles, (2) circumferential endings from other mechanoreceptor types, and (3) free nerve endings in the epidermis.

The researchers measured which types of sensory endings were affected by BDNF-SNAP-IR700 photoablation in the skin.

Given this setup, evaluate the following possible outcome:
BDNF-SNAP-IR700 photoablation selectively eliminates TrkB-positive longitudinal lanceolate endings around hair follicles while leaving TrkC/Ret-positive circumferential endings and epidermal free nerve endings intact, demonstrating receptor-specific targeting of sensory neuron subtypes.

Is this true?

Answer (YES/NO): YES